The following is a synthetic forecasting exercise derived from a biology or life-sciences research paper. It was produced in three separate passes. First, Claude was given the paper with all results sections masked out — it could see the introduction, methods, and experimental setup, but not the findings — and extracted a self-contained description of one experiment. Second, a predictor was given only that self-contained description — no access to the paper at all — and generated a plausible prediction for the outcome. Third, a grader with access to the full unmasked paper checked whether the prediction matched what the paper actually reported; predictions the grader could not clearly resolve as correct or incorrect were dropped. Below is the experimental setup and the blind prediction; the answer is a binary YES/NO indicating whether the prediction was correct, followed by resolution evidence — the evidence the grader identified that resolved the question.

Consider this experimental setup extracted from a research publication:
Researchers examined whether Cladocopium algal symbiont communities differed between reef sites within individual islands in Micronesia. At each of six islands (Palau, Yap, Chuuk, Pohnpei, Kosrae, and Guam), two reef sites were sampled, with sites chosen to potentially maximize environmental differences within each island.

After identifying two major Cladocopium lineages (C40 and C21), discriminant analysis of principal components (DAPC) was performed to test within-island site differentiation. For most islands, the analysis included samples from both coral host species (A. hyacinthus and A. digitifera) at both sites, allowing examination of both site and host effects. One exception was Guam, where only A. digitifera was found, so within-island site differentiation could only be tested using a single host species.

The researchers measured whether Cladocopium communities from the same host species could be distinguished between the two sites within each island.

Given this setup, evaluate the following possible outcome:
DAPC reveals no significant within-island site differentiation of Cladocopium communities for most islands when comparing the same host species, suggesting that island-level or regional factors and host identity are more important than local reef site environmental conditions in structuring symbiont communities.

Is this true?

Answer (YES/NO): NO